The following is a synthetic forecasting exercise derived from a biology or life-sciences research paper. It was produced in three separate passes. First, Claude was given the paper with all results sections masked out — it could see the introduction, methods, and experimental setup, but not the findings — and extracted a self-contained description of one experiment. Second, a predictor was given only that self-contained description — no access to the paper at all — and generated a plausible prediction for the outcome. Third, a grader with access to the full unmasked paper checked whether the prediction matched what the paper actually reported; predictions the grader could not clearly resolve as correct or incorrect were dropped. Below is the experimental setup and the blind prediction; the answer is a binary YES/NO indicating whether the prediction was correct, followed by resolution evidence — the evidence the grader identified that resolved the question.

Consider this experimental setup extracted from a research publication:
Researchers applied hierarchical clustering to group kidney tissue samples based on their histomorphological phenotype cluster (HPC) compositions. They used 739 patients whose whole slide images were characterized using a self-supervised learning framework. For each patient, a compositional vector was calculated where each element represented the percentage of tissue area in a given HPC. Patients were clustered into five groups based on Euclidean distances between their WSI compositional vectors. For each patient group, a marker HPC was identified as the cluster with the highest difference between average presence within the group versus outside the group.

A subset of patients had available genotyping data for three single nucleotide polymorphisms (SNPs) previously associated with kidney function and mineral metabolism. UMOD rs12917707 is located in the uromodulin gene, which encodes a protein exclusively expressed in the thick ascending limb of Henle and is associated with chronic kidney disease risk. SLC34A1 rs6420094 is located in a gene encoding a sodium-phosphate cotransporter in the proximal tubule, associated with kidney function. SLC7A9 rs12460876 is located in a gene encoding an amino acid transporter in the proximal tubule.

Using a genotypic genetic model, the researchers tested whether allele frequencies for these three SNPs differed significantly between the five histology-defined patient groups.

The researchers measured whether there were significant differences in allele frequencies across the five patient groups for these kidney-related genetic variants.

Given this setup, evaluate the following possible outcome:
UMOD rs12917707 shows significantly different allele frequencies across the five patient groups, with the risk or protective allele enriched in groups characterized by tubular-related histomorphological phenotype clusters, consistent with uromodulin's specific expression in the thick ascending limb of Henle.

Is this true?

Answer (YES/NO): NO